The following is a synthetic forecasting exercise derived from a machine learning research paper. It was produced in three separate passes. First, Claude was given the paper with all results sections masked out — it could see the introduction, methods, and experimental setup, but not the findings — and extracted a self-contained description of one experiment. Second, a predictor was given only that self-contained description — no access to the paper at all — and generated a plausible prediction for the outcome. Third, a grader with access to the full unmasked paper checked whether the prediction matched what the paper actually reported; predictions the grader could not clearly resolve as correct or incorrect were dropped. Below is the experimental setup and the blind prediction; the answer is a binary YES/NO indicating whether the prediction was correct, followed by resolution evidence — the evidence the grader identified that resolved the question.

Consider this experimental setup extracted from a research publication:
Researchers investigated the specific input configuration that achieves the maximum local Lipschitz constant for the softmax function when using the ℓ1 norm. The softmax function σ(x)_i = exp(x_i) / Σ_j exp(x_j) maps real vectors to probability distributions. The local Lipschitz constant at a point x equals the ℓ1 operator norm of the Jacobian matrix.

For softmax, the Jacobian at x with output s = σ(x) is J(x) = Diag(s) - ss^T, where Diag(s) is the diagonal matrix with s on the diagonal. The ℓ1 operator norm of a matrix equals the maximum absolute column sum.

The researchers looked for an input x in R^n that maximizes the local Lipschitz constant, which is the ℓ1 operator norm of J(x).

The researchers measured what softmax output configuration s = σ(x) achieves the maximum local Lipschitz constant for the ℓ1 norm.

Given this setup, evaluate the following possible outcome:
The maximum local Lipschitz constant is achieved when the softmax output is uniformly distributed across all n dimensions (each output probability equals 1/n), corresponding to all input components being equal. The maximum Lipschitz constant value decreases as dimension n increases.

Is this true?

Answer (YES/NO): NO